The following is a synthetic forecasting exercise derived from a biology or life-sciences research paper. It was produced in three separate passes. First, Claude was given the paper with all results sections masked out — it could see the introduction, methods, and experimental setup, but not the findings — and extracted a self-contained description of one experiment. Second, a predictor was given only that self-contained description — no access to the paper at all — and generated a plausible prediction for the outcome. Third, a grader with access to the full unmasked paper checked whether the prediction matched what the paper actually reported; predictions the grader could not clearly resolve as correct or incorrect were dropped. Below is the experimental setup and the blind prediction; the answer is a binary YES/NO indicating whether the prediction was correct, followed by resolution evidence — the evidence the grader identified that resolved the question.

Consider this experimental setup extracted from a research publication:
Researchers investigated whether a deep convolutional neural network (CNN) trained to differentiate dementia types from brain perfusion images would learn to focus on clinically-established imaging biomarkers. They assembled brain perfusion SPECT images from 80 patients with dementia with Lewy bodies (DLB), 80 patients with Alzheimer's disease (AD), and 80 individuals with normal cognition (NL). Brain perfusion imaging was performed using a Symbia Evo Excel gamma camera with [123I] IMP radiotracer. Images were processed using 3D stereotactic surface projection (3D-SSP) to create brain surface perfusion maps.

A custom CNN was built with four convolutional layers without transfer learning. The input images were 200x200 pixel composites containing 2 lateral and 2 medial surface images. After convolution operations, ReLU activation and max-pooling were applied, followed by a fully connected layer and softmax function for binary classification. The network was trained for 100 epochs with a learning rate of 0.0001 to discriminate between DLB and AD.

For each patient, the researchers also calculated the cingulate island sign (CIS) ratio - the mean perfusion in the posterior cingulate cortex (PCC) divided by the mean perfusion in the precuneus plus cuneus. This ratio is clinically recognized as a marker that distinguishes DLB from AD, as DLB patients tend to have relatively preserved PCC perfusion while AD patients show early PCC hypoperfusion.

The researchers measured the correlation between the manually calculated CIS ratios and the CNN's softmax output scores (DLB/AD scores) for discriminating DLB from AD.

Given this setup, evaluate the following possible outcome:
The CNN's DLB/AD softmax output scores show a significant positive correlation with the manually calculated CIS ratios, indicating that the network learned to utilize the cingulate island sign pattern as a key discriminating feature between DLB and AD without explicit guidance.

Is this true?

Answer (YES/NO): YES